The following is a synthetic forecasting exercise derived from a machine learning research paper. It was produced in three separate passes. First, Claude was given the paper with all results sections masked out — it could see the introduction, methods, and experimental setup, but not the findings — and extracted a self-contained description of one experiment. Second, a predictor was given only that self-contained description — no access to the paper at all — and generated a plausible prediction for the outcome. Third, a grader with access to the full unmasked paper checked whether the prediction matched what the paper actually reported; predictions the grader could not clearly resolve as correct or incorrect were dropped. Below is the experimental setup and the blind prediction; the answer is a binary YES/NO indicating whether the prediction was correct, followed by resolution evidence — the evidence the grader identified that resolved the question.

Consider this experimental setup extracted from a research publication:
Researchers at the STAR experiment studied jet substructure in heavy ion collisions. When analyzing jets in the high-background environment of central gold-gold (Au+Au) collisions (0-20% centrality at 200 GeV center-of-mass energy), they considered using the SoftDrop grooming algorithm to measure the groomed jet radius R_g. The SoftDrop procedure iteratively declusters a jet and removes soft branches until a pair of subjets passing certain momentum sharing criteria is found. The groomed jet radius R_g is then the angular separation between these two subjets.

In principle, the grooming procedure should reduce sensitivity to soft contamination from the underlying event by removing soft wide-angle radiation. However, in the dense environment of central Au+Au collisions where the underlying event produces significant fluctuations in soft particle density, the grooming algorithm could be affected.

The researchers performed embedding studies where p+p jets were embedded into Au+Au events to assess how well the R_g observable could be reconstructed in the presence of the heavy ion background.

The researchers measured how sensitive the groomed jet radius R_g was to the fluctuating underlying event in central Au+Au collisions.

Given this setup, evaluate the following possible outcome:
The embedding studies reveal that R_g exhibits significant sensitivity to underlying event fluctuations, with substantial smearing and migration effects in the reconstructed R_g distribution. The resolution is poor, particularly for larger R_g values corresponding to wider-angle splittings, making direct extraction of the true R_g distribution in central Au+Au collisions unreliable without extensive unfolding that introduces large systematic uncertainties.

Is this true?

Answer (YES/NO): YES